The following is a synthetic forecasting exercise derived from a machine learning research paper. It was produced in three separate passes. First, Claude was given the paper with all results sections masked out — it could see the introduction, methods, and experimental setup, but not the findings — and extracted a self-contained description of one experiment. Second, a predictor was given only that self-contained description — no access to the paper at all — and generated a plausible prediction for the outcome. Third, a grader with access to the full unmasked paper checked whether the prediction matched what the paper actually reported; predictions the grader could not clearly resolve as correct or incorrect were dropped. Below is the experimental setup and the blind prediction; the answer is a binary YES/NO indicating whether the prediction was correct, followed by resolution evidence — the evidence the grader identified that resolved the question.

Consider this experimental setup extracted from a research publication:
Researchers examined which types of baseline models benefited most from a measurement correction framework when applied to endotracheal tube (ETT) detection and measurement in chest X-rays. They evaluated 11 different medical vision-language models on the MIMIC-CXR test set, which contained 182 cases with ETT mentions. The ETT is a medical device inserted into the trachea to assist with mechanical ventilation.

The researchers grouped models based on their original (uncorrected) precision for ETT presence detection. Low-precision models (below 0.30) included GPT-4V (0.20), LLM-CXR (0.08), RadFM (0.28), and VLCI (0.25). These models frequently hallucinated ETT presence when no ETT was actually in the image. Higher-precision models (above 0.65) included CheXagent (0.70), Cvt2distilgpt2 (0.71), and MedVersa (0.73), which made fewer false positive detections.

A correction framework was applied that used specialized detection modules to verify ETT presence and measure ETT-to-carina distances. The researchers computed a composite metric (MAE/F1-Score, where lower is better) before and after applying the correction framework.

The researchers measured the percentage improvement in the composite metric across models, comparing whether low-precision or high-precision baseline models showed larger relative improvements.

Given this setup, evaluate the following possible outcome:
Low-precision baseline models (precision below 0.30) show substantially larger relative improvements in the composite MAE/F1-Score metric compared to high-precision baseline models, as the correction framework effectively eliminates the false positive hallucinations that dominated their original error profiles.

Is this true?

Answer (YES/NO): YES